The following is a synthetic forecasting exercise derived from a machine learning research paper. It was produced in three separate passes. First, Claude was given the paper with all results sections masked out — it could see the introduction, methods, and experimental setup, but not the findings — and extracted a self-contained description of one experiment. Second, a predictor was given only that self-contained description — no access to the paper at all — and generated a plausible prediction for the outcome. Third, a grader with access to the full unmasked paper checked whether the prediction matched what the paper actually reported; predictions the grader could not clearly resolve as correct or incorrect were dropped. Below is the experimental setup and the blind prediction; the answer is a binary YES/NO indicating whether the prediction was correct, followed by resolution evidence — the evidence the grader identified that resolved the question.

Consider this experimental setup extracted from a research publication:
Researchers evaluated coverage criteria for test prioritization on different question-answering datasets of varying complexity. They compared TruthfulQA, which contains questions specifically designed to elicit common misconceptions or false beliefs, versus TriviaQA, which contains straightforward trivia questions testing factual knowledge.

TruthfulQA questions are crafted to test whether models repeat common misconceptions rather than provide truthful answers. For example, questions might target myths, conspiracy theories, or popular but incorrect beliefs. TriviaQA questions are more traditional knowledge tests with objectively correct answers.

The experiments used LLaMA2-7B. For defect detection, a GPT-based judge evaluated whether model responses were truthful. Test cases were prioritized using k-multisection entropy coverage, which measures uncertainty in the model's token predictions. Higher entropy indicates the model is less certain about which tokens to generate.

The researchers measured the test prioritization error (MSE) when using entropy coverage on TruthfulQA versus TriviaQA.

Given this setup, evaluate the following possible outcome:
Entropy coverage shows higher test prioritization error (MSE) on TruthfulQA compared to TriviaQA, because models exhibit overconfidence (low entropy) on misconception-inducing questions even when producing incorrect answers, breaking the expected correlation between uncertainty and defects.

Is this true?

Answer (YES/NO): NO